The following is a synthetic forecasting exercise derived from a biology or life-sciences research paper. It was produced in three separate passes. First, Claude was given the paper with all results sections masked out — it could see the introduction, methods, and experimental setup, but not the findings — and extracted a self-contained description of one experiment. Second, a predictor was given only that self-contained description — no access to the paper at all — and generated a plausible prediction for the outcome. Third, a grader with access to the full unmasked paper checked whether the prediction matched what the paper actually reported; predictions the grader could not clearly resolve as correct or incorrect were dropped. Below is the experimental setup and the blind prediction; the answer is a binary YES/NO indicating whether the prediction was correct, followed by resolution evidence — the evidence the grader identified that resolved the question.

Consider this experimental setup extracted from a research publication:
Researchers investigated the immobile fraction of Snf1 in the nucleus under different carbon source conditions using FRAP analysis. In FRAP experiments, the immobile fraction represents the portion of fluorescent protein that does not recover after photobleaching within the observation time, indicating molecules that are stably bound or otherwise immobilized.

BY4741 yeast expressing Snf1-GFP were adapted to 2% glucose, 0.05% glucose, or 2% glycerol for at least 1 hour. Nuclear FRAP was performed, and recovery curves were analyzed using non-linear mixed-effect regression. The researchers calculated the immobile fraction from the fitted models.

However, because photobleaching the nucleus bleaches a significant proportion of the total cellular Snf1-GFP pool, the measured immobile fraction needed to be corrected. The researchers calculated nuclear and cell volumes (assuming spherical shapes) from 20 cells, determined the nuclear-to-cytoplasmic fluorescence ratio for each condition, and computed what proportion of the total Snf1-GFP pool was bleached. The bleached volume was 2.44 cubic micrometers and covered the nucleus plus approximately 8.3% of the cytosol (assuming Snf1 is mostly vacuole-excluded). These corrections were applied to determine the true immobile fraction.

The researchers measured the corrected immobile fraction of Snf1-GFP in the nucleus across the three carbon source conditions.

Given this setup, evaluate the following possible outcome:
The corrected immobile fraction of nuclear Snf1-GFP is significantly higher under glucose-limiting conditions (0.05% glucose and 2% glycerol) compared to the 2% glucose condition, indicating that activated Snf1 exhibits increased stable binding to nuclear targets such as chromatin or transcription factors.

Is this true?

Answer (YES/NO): NO